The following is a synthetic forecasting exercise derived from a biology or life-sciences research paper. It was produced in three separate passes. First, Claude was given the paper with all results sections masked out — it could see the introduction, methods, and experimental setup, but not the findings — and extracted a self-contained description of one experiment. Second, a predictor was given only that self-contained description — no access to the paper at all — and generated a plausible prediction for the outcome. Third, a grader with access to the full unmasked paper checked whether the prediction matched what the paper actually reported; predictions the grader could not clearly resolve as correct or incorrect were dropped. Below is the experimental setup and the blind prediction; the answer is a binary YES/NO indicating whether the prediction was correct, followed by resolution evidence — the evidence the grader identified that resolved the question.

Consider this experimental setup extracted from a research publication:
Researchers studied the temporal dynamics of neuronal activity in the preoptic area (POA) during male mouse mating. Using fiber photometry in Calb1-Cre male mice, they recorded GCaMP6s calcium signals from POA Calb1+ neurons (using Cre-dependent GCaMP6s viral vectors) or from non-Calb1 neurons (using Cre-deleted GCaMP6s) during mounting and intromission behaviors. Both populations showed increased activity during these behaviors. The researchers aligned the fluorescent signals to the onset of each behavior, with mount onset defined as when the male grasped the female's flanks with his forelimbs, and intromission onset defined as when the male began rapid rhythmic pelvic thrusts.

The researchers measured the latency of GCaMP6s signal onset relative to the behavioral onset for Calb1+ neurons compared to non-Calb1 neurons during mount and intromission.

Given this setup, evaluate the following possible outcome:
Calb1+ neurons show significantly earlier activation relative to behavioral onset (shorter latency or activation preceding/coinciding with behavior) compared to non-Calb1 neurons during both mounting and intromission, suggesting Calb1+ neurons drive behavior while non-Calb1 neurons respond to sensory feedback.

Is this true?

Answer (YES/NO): NO